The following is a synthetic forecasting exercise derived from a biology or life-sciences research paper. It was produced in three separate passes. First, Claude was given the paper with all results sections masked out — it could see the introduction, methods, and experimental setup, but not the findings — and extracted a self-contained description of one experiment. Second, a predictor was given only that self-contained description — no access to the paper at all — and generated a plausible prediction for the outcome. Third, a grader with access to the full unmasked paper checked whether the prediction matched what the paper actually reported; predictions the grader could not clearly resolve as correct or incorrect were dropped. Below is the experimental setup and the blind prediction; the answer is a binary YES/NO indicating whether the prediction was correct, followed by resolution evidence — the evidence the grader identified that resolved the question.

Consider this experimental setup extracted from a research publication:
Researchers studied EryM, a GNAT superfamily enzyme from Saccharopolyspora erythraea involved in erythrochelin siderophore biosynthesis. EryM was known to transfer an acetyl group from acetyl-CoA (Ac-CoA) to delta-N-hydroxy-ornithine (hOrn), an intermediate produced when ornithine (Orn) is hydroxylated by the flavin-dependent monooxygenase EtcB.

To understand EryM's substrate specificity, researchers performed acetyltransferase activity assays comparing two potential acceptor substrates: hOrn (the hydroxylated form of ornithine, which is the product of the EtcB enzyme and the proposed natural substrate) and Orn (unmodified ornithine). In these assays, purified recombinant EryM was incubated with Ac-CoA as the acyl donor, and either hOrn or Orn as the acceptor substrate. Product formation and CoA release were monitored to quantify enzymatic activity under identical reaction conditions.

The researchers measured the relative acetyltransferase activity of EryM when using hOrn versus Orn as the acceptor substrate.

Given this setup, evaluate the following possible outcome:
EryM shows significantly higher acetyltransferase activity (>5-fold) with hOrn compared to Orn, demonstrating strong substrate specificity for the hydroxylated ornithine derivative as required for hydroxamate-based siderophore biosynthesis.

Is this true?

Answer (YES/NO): YES